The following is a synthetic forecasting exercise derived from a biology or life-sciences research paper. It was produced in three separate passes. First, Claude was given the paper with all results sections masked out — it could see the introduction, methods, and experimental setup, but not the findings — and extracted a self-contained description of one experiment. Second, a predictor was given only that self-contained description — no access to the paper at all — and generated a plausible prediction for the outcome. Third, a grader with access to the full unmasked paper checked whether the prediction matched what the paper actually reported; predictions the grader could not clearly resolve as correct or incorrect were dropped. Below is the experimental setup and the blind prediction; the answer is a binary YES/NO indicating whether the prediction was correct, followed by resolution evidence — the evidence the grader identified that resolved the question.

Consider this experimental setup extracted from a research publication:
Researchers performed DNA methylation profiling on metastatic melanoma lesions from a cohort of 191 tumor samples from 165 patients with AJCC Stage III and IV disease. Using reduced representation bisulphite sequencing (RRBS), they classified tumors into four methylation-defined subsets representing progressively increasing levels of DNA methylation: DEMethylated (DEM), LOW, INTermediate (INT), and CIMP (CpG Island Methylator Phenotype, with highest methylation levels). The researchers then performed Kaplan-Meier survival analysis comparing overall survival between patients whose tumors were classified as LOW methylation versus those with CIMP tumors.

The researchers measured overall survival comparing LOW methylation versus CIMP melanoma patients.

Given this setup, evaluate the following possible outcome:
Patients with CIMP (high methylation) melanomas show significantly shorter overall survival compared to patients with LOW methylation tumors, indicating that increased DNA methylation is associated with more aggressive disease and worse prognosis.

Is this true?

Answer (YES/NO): YES